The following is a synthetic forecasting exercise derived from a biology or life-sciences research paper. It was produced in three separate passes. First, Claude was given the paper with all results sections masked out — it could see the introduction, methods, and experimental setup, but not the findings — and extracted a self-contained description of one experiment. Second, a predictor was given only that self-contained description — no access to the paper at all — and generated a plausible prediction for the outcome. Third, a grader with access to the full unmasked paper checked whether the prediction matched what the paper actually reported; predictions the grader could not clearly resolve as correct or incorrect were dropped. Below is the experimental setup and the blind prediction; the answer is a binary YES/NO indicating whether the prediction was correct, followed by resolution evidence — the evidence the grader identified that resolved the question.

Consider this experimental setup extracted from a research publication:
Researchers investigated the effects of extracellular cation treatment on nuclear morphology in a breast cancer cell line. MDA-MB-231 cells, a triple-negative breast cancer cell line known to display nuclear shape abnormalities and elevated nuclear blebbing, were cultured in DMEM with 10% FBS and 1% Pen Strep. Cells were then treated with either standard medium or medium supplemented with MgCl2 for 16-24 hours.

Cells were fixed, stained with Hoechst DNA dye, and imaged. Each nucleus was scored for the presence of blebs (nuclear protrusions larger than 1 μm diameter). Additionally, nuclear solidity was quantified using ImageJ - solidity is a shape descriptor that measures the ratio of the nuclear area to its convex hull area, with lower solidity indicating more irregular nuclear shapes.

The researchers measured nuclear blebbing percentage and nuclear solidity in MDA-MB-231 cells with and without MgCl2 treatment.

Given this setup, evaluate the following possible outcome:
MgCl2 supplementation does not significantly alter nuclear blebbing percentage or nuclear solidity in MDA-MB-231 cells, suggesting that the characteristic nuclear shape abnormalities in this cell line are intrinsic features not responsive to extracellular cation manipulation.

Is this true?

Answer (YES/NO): NO